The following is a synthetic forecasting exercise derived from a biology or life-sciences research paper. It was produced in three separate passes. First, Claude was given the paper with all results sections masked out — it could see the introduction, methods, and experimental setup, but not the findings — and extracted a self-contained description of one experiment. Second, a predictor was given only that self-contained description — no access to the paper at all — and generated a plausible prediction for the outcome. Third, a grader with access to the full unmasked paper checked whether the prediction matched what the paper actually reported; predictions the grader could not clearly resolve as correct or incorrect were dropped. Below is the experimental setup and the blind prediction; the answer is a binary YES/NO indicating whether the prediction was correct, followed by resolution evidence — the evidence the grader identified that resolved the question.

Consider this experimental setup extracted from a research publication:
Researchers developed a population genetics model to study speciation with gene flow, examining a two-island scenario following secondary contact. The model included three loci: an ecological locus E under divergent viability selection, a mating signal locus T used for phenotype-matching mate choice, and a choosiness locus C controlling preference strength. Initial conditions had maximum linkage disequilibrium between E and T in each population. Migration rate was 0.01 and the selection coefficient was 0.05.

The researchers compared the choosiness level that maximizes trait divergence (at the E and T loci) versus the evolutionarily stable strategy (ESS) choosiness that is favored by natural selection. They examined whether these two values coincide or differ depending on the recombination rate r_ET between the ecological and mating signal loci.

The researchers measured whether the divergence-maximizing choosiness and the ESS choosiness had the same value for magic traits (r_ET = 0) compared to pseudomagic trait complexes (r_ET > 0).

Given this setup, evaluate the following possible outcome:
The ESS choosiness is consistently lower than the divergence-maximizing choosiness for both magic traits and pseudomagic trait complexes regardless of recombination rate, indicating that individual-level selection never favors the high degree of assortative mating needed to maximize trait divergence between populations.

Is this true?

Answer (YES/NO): NO